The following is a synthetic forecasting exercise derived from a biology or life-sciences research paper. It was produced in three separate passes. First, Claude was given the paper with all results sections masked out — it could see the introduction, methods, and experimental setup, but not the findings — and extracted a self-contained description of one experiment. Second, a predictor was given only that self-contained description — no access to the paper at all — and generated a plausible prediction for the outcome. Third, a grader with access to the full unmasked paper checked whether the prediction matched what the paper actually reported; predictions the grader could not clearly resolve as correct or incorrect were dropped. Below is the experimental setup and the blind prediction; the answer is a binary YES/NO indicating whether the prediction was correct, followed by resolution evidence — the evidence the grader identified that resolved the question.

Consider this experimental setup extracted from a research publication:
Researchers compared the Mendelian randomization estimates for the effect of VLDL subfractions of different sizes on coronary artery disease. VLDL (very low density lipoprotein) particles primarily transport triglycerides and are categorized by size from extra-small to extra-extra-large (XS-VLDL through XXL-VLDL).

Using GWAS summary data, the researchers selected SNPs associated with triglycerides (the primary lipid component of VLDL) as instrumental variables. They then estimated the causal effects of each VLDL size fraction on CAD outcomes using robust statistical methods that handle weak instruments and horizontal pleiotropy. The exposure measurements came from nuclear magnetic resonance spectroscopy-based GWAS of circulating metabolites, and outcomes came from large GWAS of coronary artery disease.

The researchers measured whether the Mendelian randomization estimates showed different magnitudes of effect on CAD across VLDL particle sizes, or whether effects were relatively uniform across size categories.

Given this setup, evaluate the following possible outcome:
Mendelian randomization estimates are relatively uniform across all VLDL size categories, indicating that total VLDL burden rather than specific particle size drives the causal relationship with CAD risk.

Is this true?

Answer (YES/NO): YES